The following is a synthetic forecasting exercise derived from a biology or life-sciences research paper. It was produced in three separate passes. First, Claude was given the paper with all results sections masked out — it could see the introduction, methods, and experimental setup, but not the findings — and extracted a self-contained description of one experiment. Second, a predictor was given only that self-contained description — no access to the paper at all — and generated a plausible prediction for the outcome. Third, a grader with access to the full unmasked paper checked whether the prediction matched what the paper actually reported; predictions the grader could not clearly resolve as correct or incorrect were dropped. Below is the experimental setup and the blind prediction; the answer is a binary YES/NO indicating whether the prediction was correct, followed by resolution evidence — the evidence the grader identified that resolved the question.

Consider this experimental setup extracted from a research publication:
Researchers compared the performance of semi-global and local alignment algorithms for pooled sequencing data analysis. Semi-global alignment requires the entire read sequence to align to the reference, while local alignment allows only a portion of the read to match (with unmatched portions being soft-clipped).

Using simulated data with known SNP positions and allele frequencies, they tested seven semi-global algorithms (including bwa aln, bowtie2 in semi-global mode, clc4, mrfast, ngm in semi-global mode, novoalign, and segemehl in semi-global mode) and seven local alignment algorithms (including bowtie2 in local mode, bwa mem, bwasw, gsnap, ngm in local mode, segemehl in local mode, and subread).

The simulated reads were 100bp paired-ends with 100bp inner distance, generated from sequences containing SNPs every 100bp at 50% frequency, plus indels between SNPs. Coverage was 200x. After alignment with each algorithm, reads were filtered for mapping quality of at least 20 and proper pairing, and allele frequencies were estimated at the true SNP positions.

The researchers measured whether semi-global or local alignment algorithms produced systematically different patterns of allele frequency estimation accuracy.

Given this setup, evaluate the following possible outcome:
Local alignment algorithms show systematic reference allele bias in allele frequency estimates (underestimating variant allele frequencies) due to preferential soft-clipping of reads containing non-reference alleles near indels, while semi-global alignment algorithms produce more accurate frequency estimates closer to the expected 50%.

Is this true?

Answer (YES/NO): NO